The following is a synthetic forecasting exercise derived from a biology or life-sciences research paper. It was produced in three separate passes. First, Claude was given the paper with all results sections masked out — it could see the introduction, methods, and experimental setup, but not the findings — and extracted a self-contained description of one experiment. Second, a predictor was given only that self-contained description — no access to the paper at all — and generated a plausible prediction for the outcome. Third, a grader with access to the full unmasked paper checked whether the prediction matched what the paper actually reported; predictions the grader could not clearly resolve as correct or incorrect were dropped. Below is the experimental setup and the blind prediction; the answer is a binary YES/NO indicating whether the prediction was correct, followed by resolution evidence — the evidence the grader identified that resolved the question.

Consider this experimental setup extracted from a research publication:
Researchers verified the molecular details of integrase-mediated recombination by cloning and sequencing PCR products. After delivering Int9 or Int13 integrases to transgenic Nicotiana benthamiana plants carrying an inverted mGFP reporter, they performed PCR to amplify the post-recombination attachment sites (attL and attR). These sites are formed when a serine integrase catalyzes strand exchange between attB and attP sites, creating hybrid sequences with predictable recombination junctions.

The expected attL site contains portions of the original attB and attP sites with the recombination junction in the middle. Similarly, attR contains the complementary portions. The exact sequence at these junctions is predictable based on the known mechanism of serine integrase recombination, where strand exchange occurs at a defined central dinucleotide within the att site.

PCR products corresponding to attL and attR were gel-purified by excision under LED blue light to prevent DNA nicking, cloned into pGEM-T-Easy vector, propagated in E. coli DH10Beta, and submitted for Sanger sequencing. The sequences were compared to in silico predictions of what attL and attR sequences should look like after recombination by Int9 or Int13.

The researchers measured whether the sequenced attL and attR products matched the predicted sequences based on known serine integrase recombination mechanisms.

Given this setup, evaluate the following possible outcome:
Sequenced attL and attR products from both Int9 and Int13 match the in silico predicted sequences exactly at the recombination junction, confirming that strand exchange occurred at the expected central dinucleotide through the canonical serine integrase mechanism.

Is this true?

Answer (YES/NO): YES